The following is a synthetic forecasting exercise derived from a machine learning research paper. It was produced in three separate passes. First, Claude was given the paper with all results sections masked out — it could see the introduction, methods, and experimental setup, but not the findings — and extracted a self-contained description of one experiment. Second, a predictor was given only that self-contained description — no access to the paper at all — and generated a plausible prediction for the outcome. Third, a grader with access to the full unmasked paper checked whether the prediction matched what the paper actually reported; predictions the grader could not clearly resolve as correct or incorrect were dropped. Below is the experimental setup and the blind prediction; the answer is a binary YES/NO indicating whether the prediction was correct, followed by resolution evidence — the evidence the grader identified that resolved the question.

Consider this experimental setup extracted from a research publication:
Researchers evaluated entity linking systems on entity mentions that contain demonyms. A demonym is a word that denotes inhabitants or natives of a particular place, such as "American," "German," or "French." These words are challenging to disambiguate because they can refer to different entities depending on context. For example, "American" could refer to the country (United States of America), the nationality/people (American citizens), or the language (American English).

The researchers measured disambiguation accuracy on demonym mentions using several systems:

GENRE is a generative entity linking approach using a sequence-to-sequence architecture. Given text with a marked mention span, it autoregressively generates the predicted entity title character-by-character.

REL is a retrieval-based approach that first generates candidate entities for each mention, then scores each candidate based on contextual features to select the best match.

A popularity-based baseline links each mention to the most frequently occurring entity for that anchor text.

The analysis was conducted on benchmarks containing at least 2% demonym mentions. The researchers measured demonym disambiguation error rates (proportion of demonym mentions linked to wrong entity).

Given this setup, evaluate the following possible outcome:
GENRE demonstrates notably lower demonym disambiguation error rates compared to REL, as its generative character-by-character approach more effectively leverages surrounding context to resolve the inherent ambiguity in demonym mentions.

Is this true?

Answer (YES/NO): YES